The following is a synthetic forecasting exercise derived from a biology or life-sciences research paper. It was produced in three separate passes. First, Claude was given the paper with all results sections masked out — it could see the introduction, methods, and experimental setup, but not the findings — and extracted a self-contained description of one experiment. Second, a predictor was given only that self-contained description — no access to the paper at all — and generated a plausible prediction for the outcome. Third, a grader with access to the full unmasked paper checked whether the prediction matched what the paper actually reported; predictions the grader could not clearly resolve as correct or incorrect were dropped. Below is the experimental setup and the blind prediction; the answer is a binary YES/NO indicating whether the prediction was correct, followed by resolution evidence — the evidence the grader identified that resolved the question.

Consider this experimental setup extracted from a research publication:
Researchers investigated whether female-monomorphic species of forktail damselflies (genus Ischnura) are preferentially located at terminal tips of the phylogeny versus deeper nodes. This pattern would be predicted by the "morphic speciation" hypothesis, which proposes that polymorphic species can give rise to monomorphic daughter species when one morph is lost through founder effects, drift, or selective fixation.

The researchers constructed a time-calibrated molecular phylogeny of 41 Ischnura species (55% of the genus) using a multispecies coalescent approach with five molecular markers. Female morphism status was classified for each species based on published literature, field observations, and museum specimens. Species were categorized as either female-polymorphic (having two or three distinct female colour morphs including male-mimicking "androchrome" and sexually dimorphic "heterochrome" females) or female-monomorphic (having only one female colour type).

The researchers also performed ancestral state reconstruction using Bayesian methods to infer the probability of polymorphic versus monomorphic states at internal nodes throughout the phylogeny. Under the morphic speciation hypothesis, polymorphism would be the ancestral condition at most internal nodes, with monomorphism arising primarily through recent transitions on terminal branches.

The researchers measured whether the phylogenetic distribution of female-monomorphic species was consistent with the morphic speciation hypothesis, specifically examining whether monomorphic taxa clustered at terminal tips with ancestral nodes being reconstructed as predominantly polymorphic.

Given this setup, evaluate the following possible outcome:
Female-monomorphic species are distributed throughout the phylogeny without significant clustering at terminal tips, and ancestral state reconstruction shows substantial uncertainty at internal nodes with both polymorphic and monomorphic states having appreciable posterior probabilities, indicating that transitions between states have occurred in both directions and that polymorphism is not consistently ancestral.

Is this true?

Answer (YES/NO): NO